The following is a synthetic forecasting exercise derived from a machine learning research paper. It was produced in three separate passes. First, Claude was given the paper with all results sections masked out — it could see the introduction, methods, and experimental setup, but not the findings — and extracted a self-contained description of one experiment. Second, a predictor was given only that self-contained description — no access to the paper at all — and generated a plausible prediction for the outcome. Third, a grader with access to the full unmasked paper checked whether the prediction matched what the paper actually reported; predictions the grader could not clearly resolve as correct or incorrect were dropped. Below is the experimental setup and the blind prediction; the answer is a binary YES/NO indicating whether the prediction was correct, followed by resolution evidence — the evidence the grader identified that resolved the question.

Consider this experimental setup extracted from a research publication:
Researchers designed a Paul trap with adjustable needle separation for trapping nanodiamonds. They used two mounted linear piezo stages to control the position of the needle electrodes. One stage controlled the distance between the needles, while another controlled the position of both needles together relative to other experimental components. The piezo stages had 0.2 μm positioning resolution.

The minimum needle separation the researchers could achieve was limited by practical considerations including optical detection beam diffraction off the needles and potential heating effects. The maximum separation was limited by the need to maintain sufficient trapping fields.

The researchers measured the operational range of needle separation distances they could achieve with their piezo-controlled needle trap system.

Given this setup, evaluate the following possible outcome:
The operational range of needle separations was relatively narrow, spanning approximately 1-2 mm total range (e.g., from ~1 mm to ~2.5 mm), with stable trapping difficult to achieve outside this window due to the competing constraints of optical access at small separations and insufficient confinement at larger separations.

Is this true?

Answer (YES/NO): NO